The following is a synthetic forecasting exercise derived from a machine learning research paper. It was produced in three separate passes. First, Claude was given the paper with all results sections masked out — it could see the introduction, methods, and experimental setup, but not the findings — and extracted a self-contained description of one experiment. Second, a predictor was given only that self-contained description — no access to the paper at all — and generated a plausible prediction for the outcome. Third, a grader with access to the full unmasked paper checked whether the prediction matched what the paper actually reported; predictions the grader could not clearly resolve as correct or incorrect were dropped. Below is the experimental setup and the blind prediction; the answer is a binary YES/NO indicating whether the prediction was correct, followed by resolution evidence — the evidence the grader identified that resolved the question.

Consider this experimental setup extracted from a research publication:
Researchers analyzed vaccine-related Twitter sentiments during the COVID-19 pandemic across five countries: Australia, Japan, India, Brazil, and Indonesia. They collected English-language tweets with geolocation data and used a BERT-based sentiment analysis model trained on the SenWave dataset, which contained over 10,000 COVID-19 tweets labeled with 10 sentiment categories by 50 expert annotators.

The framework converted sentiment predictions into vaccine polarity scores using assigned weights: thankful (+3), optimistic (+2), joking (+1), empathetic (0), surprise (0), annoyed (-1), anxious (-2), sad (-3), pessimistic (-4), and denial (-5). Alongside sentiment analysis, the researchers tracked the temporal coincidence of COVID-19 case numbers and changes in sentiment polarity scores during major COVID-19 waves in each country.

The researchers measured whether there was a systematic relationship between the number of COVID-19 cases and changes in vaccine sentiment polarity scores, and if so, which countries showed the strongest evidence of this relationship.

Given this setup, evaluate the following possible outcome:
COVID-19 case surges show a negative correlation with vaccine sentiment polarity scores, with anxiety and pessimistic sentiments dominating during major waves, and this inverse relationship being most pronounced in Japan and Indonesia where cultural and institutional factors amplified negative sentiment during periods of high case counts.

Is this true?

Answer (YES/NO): NO